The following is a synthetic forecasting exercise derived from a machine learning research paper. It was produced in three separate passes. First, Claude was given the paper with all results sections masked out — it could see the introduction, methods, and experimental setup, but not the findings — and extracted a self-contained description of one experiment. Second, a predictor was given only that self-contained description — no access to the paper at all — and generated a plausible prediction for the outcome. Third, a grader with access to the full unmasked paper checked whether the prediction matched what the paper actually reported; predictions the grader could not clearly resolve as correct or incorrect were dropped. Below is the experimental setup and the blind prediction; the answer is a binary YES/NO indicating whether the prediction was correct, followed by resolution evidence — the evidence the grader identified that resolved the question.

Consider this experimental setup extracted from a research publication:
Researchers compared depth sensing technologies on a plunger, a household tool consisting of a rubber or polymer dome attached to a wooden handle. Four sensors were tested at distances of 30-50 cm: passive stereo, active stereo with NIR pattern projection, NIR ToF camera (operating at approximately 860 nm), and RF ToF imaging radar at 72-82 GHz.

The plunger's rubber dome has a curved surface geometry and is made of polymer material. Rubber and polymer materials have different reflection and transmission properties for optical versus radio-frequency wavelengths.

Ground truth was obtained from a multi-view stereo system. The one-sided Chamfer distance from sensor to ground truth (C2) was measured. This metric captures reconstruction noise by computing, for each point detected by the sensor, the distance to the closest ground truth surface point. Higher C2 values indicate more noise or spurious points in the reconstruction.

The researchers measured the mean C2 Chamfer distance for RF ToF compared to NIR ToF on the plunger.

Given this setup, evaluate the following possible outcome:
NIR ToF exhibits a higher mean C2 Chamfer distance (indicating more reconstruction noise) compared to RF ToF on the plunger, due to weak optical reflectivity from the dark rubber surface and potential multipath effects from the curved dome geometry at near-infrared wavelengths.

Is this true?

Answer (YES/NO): NO